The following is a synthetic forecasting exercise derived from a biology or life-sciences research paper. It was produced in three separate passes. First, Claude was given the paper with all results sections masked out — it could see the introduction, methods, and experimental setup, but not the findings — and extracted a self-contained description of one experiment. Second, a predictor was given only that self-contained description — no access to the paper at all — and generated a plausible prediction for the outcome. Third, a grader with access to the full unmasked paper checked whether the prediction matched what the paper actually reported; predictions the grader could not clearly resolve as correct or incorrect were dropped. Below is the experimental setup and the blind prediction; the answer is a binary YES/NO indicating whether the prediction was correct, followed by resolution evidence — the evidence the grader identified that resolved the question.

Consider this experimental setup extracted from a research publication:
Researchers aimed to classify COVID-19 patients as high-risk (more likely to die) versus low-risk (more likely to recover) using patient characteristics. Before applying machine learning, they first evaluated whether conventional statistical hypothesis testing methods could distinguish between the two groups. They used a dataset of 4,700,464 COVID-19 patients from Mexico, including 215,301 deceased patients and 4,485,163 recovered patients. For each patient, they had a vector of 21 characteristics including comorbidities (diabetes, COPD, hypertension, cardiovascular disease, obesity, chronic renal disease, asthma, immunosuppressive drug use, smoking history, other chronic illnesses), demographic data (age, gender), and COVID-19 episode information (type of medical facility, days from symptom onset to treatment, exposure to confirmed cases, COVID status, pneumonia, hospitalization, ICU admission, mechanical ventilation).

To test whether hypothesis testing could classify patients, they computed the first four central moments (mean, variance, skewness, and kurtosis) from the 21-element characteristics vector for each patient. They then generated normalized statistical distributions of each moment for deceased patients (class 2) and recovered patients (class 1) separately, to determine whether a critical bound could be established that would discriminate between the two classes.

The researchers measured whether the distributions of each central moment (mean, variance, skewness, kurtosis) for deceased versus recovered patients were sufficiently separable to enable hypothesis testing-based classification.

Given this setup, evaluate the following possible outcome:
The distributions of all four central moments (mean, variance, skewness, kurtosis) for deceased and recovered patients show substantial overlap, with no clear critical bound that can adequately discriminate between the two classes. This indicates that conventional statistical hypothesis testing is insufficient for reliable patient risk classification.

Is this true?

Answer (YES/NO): YES